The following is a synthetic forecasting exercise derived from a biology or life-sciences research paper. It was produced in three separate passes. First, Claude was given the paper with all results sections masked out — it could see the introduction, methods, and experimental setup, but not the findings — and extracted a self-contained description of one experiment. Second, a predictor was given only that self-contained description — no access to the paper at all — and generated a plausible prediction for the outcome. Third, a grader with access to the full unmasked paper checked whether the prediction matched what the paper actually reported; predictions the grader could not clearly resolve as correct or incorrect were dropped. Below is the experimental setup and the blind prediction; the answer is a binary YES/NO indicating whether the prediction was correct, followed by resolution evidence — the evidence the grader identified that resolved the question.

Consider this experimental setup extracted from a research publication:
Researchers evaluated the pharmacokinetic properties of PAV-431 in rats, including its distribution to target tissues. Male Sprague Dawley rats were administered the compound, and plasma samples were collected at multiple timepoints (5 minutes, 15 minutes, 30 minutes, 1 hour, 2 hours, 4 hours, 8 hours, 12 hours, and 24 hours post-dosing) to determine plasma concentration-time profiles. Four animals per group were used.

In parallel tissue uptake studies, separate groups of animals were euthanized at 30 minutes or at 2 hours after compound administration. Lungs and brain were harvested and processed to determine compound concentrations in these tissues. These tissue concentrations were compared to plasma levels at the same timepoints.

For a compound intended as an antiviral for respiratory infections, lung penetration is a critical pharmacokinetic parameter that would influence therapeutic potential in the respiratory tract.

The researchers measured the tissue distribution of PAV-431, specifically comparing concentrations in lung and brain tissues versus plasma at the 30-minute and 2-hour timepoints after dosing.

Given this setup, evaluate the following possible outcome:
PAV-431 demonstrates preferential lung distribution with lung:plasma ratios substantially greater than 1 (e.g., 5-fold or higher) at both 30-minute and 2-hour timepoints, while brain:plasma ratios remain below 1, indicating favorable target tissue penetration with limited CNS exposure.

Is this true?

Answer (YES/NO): NO